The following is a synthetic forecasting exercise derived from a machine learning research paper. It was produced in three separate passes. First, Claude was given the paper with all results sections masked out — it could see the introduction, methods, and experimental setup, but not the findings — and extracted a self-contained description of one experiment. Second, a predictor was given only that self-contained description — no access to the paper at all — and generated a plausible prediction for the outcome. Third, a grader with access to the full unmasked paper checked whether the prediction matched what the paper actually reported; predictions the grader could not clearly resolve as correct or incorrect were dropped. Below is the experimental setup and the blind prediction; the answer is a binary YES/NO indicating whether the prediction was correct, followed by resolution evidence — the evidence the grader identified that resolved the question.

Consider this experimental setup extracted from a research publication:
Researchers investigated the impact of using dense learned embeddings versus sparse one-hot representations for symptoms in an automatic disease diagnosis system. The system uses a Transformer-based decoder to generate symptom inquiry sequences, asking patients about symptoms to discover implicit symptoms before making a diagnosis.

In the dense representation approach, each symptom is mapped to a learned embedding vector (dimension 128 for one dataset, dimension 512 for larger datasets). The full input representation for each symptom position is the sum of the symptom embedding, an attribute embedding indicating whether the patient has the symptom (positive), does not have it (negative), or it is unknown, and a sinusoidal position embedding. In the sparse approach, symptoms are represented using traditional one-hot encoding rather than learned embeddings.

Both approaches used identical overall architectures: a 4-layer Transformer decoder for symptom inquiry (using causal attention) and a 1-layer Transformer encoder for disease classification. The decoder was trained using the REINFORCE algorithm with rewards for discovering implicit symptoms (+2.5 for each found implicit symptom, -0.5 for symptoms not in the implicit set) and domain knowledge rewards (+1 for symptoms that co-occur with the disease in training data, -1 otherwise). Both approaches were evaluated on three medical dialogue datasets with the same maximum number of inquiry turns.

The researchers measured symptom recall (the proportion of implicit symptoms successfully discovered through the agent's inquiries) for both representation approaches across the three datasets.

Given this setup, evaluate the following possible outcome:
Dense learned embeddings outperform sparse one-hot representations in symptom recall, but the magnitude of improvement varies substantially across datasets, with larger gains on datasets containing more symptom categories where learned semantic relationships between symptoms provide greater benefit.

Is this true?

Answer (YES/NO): YES